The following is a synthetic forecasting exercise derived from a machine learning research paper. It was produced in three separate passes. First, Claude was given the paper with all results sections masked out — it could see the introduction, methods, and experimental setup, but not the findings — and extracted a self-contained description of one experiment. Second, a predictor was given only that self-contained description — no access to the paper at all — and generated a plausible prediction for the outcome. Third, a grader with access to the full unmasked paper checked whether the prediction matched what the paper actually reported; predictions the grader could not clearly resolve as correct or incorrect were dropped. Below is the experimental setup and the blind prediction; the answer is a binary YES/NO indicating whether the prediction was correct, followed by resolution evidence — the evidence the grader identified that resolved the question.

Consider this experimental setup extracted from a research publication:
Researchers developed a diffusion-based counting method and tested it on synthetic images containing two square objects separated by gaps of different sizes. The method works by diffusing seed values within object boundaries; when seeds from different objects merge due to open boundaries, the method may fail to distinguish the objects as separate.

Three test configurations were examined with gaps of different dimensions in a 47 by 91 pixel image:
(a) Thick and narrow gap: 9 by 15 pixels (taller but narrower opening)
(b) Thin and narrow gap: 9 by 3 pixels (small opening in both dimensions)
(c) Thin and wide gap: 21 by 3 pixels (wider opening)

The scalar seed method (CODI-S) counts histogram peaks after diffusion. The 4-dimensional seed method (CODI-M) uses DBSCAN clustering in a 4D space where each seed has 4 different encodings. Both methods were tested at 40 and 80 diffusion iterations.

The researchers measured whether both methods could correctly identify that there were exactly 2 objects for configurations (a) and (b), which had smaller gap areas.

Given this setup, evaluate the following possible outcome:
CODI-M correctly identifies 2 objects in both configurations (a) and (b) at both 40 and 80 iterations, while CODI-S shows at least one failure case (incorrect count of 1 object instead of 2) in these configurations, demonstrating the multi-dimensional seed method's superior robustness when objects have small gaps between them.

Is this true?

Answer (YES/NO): NO